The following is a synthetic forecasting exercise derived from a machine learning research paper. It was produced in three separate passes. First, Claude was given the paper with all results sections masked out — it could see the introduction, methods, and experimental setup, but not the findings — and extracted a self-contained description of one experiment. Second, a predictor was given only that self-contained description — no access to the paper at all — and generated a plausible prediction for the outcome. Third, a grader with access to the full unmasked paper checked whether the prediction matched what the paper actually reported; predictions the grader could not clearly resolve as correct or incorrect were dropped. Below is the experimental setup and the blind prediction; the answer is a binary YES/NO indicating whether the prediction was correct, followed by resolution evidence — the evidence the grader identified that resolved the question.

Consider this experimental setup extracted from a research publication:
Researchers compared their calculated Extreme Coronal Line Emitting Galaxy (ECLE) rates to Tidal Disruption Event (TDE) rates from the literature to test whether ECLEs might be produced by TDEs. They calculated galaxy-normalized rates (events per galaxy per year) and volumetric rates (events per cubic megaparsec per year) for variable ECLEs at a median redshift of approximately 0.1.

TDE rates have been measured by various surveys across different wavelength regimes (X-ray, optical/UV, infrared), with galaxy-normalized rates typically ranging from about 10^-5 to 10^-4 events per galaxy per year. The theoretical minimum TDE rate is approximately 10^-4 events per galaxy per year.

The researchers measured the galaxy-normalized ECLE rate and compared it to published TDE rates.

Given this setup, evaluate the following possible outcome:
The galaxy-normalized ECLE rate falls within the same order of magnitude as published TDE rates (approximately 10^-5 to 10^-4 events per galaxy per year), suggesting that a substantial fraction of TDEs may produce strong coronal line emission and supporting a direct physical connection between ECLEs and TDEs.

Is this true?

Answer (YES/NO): NO